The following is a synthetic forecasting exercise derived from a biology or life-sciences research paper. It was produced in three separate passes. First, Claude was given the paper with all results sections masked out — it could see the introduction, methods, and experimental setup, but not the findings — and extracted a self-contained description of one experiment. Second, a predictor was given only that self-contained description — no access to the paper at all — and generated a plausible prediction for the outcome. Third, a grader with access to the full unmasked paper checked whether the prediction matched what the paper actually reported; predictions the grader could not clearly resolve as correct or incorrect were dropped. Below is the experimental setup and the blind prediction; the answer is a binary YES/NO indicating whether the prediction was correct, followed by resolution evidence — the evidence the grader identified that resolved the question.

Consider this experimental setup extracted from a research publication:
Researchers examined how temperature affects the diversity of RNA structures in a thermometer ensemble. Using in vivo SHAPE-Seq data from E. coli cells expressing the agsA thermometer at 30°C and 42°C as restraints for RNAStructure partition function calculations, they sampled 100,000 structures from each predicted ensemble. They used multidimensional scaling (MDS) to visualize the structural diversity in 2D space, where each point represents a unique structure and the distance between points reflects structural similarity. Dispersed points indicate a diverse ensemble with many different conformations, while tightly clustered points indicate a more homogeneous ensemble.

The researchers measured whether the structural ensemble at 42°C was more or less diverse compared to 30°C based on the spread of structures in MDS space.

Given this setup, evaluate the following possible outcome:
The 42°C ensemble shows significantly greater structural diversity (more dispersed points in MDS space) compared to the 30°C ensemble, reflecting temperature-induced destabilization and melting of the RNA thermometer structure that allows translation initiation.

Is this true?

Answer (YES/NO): NO